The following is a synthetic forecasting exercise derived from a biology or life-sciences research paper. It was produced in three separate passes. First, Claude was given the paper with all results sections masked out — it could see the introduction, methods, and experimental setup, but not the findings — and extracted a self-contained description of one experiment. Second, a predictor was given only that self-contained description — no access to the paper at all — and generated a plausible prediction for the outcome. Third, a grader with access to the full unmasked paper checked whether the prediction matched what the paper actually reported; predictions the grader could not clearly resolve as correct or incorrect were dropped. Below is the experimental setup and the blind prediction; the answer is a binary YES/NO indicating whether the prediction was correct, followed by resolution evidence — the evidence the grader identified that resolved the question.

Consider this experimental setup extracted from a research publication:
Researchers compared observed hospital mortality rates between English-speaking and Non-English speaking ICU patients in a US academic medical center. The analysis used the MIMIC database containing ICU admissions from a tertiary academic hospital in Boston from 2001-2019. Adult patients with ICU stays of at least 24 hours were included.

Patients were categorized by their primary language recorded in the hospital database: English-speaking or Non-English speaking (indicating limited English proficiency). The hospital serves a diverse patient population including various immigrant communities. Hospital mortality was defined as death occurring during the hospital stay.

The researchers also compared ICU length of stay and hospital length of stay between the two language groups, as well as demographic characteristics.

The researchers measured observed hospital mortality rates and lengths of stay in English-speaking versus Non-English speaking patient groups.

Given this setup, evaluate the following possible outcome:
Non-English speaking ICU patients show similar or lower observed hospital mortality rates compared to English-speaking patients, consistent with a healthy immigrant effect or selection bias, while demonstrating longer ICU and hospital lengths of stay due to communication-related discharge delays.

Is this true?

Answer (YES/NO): NO